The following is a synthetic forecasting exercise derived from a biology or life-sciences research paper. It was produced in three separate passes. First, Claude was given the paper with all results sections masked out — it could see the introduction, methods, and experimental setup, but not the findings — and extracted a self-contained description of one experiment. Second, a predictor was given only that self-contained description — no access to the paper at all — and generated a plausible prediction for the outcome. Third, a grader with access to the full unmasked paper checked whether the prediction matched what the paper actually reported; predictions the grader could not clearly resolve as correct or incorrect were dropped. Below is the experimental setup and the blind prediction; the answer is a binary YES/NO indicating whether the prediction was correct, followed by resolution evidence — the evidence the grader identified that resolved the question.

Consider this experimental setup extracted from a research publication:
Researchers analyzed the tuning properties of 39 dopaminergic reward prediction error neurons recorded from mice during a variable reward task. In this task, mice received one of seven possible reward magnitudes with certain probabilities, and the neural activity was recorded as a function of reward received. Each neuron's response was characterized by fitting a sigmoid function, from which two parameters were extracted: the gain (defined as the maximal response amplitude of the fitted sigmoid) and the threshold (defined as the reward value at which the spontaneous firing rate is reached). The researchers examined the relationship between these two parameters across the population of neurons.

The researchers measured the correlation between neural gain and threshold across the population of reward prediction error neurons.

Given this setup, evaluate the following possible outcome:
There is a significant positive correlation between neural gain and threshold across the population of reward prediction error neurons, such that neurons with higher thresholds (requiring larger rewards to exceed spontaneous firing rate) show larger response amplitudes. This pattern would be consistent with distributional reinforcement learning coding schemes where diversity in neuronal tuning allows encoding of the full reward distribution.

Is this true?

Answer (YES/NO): NO